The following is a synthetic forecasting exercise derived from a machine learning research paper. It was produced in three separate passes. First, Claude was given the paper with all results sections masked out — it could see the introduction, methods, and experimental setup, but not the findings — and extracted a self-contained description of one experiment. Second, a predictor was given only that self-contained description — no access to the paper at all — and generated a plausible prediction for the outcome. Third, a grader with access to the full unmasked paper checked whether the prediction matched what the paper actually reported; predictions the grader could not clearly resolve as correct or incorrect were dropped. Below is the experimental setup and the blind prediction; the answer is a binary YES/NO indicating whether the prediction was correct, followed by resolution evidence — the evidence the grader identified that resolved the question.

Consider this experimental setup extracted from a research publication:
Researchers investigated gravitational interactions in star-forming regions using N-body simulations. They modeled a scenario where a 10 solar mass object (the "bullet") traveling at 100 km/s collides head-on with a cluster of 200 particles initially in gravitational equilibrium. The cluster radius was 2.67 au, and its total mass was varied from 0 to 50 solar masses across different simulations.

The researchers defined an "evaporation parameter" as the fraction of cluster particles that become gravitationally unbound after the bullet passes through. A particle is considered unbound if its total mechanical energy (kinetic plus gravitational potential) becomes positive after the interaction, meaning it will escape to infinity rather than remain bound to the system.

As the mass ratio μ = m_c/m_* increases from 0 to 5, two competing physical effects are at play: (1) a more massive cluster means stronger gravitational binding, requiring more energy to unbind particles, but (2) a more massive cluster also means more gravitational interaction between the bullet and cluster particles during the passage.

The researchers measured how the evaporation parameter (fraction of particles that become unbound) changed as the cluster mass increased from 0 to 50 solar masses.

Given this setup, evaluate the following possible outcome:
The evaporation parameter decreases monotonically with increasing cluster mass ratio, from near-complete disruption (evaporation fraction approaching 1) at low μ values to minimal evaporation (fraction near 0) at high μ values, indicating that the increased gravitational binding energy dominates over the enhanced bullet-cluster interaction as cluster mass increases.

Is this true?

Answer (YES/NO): YES